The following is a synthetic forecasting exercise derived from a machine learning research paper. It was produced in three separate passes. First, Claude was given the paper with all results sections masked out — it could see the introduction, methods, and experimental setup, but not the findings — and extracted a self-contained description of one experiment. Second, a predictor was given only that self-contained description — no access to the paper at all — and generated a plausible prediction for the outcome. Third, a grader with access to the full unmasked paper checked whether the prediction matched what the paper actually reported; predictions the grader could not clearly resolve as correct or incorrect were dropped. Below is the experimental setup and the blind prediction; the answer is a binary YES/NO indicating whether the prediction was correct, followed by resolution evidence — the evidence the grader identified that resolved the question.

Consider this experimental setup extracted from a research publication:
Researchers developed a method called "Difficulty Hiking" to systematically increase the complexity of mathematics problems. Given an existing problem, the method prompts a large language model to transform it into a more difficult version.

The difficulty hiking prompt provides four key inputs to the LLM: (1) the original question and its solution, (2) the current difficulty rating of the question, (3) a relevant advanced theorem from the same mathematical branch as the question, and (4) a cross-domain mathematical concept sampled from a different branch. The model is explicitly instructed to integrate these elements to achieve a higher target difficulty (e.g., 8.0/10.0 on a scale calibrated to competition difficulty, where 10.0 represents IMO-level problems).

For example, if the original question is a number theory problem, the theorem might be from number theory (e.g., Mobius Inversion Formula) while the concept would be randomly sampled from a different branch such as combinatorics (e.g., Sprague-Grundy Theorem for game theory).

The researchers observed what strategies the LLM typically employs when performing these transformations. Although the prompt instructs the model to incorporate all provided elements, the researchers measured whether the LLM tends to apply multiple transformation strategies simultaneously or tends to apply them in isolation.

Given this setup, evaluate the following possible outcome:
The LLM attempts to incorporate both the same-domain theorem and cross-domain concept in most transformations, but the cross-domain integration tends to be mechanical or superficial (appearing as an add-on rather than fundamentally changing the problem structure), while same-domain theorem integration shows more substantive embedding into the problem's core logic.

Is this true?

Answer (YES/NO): NO